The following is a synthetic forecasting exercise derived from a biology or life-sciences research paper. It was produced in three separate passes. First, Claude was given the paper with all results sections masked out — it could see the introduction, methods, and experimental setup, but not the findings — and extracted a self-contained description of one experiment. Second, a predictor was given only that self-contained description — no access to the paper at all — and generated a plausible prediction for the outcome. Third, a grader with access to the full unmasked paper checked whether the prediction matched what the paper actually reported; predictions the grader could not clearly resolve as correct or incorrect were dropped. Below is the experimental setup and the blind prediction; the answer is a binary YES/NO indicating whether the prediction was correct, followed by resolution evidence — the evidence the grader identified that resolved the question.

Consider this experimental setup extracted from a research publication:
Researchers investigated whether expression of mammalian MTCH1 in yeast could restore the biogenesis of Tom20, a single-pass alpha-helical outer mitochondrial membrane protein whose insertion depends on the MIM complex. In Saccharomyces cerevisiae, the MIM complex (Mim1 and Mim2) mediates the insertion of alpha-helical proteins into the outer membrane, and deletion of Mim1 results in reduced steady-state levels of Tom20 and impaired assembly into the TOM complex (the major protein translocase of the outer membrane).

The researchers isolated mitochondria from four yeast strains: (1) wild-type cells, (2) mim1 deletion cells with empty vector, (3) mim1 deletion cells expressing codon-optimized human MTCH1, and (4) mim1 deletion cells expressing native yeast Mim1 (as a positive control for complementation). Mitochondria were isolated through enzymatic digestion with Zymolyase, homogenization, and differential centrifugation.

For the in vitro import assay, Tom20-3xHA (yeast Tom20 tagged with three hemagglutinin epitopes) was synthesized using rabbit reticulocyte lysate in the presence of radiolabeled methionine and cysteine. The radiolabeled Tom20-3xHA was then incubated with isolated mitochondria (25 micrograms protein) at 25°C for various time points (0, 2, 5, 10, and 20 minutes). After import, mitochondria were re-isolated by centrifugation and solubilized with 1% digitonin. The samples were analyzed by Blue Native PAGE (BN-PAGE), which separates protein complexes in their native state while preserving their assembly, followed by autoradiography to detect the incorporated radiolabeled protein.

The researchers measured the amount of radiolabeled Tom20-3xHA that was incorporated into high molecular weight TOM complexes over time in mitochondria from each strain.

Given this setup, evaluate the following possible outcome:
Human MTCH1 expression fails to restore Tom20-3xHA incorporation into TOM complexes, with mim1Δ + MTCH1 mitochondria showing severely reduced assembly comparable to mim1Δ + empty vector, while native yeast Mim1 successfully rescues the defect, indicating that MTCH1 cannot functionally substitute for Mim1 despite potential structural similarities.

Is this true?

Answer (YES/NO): NO